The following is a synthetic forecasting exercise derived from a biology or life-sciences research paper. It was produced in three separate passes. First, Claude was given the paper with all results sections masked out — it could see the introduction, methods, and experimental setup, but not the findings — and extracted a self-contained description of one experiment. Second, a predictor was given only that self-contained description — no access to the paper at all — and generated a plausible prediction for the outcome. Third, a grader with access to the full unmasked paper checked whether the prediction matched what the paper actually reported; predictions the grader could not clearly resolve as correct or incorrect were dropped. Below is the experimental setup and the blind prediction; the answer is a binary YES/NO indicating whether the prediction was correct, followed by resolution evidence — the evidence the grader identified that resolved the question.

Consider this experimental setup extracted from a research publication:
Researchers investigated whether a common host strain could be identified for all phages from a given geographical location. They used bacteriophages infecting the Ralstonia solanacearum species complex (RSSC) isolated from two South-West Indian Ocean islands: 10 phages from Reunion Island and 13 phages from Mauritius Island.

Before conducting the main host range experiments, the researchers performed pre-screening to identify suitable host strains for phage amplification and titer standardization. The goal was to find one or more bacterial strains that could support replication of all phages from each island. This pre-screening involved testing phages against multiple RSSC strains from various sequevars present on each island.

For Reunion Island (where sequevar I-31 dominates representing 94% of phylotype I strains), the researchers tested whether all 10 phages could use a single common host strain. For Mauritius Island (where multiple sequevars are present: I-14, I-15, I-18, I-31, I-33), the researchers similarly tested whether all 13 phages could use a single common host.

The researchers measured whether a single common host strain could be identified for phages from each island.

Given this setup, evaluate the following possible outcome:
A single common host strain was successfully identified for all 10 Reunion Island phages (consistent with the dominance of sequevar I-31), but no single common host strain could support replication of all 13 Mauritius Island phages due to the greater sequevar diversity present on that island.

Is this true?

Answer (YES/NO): YES